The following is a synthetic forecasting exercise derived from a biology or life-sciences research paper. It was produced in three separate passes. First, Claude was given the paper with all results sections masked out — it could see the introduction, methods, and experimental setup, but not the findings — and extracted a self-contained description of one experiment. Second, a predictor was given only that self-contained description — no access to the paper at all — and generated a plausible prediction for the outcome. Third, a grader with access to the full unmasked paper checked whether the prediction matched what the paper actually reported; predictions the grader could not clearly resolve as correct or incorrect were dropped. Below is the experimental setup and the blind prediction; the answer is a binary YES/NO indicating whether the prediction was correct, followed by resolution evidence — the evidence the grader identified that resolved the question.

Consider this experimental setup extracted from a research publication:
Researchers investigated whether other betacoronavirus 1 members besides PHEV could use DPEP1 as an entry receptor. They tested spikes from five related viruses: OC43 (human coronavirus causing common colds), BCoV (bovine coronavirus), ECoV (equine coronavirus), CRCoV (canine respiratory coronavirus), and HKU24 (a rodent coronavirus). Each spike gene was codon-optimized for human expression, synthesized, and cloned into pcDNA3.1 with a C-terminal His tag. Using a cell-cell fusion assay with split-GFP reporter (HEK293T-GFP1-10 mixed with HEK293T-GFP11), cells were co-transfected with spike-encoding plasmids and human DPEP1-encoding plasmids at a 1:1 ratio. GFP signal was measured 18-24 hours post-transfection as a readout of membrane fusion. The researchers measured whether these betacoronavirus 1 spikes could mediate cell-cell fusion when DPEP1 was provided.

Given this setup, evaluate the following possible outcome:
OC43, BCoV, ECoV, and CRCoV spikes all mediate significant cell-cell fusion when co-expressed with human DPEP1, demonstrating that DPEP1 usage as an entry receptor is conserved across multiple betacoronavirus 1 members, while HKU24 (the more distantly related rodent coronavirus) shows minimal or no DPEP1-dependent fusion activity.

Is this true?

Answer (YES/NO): NO